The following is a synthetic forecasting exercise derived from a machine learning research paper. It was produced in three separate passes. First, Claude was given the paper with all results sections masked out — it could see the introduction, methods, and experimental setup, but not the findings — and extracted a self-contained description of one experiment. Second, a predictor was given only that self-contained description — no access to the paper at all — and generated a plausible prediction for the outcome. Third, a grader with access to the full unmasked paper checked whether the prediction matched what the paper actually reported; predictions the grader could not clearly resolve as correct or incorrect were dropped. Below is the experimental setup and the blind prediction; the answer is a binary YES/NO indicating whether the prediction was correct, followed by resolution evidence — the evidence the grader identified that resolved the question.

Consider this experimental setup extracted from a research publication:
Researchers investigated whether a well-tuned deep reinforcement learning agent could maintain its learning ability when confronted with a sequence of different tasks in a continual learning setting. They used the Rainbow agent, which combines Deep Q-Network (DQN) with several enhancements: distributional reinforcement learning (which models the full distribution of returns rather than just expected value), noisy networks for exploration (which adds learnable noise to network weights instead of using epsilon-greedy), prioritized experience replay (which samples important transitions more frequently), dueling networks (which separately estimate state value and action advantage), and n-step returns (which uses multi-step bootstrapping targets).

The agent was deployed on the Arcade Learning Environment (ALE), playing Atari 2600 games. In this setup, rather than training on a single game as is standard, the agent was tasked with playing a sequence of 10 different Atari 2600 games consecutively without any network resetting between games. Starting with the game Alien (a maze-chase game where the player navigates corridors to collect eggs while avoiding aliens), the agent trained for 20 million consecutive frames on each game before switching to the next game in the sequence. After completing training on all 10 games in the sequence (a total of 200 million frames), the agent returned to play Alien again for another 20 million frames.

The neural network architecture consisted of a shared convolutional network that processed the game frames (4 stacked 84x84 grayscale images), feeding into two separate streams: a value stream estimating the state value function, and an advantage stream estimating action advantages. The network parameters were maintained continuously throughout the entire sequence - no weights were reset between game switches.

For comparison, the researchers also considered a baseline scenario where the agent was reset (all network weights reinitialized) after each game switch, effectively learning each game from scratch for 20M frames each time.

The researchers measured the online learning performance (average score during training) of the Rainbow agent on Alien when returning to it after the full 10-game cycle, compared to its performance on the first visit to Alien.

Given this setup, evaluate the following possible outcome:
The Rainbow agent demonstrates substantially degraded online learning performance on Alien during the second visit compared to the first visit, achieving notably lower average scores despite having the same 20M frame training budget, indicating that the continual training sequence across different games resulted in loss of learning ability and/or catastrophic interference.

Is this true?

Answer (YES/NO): YES